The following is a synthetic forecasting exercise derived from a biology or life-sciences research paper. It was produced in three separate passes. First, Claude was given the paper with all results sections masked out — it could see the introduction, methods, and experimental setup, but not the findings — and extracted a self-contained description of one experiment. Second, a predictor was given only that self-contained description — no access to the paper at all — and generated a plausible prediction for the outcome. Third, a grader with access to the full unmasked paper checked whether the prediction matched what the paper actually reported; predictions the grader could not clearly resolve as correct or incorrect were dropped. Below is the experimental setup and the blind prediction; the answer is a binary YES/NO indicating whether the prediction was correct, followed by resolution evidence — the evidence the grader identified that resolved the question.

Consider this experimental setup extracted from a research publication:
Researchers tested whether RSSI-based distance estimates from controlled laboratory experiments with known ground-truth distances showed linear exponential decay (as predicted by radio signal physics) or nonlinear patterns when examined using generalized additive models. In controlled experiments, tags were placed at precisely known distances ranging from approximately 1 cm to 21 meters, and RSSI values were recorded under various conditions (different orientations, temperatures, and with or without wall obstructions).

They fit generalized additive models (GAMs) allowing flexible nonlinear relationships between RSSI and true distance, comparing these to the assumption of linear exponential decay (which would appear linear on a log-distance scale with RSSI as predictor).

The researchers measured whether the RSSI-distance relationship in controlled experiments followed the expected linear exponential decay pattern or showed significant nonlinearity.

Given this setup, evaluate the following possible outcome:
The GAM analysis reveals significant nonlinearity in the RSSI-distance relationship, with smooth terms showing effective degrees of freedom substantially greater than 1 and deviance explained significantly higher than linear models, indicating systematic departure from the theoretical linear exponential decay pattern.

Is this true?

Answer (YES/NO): NO